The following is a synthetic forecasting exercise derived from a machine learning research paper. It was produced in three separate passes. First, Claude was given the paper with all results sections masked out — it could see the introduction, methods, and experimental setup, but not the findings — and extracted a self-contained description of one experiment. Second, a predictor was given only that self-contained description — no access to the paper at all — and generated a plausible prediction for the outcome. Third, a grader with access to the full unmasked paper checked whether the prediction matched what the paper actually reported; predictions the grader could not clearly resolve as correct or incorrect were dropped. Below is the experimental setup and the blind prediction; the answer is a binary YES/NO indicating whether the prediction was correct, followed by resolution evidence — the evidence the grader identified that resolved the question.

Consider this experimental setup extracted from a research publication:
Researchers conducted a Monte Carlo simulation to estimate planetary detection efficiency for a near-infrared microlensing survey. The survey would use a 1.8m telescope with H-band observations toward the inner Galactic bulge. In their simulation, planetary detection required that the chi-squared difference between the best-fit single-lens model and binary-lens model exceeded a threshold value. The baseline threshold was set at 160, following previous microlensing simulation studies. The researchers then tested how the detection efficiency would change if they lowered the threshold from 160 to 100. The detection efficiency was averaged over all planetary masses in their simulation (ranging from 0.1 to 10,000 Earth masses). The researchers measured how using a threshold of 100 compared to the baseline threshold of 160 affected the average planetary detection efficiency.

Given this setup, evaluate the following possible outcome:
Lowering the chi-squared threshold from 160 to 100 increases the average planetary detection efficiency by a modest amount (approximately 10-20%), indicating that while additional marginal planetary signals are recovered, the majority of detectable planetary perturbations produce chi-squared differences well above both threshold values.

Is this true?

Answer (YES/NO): YES